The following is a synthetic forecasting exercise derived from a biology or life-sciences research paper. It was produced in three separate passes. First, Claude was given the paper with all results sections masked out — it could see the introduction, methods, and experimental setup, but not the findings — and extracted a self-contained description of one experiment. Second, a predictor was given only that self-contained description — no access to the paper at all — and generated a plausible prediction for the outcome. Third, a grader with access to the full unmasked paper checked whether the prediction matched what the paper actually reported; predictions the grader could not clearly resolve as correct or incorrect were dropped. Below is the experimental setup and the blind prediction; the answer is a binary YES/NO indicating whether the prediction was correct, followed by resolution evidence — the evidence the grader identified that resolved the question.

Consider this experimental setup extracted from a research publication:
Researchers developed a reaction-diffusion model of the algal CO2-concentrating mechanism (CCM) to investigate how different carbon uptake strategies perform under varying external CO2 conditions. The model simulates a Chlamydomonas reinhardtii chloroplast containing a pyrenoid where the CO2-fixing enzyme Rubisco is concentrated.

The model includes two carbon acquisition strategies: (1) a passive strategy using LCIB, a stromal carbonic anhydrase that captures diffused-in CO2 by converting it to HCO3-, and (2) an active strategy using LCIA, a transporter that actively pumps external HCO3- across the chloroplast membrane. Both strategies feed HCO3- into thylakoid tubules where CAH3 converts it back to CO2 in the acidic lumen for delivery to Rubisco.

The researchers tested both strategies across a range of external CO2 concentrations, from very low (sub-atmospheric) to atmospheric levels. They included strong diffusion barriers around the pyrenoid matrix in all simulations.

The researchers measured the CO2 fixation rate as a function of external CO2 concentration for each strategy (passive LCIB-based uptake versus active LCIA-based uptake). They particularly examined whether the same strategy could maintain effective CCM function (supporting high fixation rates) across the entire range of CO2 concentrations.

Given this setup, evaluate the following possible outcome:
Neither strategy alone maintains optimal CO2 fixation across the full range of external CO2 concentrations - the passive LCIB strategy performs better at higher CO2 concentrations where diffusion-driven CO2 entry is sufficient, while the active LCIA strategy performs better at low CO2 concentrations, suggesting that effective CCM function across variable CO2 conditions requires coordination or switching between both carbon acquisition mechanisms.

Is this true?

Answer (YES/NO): NO